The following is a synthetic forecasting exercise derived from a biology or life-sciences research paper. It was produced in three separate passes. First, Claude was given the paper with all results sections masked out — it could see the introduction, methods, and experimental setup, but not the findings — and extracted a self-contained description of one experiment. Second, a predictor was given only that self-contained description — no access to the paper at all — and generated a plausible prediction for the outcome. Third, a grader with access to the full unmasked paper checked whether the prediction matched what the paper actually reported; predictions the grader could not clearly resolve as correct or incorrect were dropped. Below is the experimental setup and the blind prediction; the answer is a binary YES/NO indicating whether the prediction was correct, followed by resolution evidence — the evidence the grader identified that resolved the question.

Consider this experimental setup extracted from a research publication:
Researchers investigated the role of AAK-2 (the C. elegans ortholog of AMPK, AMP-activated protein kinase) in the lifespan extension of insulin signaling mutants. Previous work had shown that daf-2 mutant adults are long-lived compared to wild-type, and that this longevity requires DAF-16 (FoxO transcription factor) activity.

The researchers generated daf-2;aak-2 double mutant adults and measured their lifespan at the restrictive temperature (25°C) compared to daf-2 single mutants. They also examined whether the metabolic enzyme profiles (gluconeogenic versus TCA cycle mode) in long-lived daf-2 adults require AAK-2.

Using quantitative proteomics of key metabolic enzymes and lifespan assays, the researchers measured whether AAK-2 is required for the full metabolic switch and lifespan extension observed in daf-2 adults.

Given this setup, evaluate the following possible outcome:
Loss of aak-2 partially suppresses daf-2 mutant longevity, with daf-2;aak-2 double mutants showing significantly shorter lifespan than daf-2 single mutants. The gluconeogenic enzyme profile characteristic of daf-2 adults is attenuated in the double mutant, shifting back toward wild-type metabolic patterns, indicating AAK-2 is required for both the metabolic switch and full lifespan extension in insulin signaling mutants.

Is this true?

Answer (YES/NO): NO